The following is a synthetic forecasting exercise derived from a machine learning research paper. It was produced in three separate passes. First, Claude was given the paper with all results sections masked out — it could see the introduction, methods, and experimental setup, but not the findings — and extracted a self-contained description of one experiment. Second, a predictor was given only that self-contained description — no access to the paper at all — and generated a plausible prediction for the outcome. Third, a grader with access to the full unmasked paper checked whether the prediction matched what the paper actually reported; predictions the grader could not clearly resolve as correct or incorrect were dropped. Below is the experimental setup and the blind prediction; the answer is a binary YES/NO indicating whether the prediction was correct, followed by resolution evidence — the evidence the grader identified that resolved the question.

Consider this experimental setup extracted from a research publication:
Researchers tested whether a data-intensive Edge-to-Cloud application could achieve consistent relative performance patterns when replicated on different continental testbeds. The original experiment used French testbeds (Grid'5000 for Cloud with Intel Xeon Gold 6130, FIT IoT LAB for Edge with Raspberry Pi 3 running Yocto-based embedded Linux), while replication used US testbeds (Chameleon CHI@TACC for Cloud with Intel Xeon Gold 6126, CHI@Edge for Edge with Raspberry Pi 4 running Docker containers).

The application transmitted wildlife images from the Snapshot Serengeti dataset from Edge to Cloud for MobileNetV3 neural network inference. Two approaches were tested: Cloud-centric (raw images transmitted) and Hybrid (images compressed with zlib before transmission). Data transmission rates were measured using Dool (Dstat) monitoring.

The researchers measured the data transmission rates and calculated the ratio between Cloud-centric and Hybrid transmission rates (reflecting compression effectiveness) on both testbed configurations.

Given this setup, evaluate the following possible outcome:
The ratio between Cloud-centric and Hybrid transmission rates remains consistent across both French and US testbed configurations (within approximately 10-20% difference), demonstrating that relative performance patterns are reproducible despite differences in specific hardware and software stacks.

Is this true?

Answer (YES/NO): YES